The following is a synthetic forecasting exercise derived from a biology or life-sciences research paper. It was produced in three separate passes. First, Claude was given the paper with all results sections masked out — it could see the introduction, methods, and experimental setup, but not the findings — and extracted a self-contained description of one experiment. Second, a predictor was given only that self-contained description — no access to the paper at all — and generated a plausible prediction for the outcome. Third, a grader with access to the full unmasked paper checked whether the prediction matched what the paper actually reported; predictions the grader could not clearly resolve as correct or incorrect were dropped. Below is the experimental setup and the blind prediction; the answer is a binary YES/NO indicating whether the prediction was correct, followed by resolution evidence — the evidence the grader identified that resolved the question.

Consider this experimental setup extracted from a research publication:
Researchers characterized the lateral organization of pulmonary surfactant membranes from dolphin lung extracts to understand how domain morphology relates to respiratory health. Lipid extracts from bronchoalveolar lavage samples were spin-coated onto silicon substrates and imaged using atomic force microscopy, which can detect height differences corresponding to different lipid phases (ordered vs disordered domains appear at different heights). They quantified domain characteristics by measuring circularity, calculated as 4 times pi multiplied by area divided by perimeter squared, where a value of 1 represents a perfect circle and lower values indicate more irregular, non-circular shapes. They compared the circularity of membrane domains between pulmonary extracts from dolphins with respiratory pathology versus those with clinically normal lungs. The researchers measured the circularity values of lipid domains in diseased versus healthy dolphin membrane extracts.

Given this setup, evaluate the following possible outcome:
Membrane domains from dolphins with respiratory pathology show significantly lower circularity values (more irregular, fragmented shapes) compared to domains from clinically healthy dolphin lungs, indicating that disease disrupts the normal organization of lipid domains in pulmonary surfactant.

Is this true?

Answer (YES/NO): YES